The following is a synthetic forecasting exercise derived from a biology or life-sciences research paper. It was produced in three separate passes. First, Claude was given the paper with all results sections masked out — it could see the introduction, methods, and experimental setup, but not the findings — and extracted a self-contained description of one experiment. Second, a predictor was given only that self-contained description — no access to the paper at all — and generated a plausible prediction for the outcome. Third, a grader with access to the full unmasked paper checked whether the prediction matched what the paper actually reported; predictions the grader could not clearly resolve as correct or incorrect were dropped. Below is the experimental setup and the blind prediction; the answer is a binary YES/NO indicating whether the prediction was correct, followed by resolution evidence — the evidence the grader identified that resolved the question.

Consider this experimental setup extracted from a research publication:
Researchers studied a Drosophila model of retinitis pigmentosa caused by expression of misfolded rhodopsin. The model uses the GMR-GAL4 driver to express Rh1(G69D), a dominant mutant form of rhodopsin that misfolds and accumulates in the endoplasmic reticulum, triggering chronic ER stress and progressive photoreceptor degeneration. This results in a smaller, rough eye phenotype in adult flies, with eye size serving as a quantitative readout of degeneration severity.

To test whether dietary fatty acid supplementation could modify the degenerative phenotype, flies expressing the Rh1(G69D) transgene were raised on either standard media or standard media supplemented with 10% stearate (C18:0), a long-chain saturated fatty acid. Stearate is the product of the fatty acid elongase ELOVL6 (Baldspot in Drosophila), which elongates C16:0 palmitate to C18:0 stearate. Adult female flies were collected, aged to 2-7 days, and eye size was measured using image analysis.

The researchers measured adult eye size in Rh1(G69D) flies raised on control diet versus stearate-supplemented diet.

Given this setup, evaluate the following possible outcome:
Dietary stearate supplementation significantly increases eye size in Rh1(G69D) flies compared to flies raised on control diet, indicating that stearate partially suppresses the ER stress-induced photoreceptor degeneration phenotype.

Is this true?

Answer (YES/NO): NO